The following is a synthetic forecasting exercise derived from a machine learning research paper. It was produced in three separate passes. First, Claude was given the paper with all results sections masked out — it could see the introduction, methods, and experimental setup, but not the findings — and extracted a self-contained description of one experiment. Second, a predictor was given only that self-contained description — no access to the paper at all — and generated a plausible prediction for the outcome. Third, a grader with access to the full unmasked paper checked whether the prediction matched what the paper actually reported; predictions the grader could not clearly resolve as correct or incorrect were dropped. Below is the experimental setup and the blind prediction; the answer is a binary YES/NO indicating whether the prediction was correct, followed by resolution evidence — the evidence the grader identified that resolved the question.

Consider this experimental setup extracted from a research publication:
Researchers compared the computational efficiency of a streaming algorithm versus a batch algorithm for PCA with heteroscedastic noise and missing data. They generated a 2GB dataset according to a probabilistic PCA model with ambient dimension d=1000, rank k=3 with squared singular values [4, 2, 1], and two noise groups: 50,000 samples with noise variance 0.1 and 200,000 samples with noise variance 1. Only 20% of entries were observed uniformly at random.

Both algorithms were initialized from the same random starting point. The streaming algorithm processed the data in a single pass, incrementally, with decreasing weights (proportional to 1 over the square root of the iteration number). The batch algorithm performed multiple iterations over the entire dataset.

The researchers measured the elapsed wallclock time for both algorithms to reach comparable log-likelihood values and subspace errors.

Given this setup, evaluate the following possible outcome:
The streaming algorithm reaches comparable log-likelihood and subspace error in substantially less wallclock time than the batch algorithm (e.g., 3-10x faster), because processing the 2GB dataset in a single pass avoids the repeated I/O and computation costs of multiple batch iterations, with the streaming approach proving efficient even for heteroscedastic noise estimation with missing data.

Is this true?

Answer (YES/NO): NO